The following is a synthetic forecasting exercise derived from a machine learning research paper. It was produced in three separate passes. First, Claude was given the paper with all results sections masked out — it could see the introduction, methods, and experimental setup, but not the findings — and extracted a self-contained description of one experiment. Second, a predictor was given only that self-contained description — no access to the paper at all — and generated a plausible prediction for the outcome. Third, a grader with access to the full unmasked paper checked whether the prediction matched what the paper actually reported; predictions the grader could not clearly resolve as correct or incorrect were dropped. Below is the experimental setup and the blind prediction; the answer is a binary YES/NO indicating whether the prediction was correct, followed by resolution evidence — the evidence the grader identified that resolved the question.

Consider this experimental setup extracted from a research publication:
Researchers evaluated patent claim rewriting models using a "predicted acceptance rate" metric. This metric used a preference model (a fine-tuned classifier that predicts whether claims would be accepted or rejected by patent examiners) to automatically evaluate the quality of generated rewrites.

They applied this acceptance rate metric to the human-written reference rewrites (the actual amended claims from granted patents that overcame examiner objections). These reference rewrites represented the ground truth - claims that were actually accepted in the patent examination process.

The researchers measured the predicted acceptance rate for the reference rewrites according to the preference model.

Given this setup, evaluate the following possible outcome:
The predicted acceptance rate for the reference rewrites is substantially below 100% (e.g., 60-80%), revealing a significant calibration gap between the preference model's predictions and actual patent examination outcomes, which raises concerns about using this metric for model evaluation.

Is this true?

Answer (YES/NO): YES